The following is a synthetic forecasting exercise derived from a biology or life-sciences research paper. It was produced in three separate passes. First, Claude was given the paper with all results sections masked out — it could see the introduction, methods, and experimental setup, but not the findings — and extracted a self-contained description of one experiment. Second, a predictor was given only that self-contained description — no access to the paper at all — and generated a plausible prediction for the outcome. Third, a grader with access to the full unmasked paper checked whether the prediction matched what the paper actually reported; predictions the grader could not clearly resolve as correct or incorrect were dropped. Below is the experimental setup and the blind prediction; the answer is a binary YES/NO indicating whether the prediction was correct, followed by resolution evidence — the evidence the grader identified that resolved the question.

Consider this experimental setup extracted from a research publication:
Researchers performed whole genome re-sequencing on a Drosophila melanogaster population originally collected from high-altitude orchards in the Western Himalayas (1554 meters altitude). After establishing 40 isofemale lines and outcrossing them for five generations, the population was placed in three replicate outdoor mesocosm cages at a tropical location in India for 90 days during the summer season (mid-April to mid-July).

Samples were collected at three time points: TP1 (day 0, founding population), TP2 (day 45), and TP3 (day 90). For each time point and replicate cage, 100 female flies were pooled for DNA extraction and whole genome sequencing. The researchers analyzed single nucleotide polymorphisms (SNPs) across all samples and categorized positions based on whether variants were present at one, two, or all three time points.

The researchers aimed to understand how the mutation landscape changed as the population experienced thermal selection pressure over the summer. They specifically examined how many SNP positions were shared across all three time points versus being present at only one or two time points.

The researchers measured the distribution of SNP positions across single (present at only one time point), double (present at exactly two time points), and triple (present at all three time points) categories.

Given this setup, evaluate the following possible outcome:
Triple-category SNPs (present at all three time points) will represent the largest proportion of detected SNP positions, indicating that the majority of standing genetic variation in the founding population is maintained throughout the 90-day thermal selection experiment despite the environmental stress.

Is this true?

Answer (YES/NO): NO